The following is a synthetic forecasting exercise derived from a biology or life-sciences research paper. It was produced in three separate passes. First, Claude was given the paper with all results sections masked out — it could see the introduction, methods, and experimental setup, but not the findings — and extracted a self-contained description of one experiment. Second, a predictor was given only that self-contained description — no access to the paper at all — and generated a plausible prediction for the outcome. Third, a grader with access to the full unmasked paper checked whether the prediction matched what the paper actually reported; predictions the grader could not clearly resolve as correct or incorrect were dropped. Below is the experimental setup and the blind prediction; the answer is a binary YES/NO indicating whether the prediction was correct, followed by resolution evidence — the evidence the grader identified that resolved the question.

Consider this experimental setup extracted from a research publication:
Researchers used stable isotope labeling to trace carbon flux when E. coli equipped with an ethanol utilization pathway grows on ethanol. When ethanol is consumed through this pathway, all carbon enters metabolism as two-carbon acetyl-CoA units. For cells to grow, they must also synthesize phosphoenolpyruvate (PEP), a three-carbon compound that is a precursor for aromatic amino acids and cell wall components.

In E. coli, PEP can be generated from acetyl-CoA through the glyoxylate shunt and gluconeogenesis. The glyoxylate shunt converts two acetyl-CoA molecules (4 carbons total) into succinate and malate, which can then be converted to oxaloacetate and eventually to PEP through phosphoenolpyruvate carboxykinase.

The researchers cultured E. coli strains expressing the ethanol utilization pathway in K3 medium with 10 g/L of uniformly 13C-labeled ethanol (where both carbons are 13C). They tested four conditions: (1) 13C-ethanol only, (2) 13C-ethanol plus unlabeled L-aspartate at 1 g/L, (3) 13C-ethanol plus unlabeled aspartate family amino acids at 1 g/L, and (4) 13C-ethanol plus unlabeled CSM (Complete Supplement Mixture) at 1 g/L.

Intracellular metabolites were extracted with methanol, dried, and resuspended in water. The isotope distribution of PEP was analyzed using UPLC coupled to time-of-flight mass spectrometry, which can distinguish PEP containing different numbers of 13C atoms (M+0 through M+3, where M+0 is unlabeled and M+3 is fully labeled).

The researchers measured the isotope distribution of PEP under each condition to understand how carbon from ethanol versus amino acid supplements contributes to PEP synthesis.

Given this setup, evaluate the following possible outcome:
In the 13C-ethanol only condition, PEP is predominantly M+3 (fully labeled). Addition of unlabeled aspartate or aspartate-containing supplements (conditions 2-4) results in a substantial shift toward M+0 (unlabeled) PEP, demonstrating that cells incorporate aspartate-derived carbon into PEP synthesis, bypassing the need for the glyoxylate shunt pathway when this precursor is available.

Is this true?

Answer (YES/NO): NO